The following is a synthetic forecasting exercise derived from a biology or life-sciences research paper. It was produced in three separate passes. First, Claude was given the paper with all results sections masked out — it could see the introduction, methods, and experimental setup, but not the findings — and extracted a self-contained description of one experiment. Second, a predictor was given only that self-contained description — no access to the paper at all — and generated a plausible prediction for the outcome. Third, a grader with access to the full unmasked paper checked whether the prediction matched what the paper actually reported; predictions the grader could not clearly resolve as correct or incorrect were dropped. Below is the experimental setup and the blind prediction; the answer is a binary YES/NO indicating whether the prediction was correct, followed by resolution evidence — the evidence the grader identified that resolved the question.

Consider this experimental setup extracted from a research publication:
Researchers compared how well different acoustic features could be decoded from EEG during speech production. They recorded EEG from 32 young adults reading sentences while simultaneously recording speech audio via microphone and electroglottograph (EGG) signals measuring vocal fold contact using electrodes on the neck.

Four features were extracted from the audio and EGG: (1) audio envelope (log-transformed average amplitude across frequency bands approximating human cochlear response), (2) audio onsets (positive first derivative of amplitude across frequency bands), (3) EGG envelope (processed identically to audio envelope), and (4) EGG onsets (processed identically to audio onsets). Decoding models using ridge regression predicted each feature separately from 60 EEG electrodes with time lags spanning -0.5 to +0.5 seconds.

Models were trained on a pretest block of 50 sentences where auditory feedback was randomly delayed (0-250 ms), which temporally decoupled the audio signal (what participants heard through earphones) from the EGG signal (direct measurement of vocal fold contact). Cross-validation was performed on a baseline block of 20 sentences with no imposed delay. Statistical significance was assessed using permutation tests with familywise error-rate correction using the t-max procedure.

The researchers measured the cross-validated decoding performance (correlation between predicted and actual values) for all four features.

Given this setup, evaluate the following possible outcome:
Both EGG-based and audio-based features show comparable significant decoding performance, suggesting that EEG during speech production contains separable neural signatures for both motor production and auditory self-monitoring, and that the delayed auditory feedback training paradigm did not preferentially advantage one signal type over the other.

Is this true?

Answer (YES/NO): NO